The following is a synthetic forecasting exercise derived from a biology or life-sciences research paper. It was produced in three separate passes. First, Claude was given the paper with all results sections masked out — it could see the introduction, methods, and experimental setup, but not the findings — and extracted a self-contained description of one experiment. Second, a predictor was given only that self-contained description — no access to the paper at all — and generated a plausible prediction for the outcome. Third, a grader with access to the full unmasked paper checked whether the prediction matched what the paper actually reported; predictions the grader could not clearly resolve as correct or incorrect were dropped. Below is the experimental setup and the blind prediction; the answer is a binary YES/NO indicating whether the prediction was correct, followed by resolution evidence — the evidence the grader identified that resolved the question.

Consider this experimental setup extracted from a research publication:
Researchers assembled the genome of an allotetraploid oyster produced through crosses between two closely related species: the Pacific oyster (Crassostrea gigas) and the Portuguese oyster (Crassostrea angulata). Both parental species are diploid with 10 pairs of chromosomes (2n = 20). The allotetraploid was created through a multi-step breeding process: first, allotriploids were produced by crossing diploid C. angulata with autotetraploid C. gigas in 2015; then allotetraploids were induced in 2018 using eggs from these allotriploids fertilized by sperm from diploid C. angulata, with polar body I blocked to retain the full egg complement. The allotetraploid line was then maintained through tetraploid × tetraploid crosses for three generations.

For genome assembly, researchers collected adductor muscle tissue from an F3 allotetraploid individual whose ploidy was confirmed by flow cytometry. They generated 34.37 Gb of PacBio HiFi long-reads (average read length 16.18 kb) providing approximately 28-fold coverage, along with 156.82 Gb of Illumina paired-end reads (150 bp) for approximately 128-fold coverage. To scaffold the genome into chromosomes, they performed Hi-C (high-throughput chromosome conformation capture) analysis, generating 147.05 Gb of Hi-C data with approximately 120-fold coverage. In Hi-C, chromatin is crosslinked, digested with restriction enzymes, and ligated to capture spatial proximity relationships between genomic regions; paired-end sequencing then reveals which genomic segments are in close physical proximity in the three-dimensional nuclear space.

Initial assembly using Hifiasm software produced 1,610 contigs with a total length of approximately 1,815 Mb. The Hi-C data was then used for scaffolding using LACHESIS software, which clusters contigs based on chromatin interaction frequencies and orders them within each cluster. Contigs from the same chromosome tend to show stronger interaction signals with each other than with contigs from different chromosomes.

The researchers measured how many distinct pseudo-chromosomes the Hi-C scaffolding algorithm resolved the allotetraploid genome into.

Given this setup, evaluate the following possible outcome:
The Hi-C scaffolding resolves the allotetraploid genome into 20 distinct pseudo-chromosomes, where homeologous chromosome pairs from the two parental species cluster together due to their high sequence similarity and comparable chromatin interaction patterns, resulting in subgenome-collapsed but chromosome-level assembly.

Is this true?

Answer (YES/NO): YES